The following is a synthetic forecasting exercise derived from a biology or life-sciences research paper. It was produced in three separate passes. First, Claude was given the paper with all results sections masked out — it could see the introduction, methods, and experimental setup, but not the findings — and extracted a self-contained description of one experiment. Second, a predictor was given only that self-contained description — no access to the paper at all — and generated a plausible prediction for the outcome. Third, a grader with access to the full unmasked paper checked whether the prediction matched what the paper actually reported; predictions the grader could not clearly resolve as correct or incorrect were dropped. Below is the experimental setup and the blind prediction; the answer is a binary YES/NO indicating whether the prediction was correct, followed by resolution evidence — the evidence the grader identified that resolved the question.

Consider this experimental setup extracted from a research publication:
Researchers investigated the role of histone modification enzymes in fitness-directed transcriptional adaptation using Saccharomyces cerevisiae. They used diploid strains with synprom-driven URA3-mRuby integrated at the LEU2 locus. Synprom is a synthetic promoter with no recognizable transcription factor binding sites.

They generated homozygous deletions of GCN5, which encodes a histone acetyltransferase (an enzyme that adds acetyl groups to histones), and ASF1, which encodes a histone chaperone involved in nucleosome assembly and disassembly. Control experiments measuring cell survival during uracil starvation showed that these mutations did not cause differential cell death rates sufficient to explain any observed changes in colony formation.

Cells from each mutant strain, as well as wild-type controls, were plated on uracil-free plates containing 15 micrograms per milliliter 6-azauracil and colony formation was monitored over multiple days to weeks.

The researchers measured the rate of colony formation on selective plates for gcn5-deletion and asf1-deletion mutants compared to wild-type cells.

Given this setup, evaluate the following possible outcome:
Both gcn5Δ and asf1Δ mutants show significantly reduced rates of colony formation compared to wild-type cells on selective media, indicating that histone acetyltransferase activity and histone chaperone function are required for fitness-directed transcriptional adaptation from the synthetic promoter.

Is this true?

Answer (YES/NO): NO